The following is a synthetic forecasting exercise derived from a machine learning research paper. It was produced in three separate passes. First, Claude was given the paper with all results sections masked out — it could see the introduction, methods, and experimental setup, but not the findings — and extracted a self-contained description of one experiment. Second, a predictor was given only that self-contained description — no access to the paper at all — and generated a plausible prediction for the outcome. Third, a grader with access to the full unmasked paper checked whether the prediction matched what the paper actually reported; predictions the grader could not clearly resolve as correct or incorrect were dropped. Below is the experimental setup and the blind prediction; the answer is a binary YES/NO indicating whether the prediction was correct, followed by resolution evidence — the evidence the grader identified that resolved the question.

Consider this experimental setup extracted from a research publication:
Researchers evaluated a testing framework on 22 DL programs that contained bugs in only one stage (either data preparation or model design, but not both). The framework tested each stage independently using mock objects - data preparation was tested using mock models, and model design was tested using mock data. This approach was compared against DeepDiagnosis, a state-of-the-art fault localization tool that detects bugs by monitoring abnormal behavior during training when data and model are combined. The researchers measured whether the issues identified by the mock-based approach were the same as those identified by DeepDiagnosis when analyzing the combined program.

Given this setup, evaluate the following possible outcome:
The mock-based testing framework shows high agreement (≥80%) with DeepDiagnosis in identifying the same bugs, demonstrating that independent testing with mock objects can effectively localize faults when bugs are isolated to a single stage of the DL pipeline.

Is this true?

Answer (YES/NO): YES